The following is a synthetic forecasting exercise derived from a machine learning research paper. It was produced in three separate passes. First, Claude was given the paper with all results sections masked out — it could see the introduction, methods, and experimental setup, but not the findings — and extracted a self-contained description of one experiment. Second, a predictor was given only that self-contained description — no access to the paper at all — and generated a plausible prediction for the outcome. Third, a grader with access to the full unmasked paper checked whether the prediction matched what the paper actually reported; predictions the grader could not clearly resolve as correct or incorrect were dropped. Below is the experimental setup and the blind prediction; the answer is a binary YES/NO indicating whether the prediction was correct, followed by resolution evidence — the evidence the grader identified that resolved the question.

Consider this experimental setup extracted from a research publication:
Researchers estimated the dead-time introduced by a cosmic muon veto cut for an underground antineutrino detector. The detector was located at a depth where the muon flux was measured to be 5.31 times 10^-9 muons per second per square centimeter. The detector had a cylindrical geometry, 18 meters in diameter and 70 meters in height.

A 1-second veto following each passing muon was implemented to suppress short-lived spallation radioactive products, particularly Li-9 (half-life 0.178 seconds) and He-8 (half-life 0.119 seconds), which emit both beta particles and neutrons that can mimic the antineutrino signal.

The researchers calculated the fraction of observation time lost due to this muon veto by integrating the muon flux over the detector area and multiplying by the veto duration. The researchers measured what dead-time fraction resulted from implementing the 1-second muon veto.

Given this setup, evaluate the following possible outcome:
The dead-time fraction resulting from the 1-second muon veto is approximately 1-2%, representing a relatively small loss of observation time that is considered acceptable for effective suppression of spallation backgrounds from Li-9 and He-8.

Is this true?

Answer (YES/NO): NO